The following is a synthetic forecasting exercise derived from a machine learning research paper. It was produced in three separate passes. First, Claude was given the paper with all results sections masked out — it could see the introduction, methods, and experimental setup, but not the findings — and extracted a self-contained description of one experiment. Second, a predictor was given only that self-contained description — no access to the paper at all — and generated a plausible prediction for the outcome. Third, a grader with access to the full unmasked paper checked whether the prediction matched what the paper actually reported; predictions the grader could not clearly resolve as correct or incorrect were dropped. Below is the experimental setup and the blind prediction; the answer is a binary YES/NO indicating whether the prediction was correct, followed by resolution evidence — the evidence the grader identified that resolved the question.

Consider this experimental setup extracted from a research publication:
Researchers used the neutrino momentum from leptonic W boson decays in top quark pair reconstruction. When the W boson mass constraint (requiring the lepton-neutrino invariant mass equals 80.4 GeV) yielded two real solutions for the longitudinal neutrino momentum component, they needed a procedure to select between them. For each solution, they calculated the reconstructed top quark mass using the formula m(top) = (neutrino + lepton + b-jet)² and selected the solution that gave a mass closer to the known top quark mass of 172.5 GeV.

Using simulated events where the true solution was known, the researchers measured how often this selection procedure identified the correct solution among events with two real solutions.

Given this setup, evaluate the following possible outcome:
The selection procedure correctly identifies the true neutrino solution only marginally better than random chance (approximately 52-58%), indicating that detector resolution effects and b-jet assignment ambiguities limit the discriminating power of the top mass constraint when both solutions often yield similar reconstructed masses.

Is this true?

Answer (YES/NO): NO